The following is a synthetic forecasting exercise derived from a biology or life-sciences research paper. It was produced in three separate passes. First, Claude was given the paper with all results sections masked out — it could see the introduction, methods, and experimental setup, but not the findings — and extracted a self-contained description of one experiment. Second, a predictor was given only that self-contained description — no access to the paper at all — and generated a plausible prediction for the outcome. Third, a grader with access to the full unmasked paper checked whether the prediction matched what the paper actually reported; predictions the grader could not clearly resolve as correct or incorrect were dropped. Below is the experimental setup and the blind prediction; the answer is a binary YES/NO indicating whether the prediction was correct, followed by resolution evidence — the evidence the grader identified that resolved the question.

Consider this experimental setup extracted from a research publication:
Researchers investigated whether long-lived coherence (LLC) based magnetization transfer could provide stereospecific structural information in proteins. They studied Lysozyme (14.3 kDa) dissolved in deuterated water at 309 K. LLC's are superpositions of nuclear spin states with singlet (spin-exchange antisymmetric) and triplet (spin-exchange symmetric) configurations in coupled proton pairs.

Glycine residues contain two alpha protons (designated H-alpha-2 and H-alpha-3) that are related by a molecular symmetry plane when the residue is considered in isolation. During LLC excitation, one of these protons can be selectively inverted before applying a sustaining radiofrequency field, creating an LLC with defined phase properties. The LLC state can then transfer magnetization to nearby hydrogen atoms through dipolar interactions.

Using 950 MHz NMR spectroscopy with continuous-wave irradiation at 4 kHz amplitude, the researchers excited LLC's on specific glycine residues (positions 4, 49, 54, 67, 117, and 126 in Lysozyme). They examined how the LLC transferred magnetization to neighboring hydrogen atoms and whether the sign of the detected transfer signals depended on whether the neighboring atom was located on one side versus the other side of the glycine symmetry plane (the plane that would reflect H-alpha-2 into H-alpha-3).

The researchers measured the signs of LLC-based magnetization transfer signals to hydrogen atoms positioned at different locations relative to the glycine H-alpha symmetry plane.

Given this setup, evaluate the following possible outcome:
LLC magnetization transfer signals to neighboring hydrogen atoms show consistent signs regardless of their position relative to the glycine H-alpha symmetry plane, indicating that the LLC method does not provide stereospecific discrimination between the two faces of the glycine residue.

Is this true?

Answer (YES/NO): NO